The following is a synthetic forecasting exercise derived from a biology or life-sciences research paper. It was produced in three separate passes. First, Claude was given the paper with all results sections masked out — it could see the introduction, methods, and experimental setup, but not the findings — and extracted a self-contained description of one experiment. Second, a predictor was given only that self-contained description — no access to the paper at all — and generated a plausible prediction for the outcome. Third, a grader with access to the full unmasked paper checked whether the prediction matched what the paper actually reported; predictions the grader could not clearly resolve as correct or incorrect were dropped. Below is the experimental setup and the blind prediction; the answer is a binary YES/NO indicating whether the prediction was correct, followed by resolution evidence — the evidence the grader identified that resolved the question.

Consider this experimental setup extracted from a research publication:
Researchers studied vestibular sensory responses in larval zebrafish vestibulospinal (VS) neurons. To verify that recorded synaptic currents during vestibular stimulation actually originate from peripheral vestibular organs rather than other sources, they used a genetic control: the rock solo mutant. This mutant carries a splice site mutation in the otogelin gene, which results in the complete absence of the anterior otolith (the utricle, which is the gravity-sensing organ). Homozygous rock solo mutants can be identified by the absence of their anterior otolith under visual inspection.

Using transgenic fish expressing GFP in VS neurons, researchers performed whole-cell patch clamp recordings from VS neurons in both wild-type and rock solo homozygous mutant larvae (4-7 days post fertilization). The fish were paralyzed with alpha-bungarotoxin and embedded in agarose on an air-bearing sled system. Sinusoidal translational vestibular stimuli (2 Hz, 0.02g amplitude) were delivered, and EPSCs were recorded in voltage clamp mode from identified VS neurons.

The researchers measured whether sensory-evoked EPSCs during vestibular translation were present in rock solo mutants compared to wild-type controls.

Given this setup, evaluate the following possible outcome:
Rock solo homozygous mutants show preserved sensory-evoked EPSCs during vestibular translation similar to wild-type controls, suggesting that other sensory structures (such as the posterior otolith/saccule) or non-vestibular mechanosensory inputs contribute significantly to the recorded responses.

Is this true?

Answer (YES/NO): NO